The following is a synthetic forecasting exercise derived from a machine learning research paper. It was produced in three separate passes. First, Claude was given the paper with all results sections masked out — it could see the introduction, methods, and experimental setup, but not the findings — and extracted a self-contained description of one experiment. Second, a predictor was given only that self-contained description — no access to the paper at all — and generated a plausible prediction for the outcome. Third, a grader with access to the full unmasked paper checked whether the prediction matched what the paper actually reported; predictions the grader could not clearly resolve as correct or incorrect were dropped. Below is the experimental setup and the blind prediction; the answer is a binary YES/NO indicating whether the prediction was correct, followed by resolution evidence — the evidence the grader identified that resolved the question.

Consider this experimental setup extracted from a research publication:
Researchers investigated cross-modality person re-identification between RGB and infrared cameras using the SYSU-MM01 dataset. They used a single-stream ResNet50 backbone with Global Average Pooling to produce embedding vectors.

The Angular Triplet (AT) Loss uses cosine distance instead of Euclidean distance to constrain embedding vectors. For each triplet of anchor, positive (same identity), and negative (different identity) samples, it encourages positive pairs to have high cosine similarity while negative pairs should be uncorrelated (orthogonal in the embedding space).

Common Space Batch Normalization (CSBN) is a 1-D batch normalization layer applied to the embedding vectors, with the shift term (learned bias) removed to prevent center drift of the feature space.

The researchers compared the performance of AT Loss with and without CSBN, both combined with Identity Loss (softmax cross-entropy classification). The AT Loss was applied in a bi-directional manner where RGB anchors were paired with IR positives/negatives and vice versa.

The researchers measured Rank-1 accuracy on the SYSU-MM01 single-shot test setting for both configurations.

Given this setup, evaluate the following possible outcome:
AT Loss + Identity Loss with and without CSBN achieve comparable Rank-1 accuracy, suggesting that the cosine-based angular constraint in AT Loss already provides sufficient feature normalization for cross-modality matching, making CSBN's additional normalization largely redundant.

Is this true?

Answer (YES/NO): NO